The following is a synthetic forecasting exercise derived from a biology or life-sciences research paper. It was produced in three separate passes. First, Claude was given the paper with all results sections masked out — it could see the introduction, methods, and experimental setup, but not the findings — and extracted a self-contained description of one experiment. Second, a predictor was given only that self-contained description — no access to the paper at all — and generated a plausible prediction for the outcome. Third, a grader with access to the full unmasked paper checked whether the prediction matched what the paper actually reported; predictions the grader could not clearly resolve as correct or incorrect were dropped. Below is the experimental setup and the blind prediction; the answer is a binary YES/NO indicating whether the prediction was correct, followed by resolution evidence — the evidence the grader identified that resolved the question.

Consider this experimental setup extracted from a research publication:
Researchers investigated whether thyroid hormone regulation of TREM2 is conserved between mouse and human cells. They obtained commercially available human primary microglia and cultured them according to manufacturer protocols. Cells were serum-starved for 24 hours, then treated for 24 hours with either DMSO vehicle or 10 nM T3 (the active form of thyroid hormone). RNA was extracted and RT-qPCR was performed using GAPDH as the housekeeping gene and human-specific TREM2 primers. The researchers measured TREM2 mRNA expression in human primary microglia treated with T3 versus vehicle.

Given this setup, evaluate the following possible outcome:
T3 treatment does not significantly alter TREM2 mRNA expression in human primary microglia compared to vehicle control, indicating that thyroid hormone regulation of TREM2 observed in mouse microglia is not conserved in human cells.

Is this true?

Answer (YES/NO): NO